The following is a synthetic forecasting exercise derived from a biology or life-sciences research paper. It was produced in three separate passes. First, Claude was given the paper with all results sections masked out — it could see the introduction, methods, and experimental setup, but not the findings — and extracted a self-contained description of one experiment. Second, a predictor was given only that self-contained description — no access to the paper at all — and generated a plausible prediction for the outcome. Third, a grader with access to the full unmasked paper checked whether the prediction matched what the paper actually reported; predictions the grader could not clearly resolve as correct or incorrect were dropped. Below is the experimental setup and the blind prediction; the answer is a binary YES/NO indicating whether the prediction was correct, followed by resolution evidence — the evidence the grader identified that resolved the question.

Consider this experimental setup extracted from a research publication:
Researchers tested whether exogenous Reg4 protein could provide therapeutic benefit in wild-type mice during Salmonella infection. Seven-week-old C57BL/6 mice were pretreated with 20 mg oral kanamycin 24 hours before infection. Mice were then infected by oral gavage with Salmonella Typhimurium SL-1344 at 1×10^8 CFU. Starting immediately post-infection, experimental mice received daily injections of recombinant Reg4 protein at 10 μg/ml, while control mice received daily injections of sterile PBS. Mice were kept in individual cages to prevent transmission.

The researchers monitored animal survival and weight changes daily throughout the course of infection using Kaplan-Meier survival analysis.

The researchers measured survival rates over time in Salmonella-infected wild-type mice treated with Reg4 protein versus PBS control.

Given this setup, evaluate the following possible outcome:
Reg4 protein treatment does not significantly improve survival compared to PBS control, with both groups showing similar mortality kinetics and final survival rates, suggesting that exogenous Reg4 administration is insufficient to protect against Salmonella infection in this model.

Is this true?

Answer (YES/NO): NO